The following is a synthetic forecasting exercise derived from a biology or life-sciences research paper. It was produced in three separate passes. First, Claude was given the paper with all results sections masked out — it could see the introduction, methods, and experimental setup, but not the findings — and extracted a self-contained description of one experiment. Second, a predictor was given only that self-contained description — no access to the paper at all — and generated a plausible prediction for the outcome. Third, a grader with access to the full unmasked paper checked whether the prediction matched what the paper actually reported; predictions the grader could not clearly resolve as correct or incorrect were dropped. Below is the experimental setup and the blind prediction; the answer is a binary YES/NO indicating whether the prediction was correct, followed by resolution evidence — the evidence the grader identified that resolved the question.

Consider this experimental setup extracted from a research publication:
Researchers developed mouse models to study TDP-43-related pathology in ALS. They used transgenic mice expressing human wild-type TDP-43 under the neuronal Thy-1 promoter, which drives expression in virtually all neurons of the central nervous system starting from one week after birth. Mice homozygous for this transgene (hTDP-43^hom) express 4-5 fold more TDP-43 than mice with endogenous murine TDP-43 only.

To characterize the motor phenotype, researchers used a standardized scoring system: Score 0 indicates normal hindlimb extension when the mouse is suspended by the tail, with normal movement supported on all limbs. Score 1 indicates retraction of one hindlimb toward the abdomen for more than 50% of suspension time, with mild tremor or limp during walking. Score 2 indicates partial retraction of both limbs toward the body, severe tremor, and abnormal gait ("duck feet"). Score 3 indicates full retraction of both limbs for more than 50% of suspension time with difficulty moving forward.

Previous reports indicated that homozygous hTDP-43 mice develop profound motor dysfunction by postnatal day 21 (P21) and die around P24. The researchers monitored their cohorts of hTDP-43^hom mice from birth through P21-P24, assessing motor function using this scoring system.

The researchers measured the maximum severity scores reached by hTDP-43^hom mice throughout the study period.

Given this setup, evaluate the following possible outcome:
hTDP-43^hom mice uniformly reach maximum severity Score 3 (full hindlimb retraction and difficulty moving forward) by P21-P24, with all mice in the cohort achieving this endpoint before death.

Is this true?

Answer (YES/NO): NO